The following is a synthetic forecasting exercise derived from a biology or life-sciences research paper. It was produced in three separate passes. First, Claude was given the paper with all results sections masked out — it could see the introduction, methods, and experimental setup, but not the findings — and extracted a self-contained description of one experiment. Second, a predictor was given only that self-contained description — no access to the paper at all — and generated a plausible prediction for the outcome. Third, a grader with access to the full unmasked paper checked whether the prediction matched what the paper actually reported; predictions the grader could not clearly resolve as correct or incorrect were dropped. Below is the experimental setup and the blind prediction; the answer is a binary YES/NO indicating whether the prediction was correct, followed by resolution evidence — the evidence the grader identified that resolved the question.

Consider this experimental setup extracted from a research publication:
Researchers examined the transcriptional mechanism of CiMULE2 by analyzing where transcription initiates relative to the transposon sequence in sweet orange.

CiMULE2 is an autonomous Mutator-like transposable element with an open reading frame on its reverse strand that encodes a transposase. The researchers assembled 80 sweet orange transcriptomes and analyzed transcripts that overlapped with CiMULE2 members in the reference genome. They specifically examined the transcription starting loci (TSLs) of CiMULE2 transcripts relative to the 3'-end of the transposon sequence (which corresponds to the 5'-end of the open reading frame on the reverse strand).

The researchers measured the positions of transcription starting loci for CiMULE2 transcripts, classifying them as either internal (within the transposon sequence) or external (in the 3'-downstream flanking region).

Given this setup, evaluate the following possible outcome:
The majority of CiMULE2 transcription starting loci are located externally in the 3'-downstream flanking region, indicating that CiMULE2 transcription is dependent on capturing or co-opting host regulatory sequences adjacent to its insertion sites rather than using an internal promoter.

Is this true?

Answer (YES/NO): YES